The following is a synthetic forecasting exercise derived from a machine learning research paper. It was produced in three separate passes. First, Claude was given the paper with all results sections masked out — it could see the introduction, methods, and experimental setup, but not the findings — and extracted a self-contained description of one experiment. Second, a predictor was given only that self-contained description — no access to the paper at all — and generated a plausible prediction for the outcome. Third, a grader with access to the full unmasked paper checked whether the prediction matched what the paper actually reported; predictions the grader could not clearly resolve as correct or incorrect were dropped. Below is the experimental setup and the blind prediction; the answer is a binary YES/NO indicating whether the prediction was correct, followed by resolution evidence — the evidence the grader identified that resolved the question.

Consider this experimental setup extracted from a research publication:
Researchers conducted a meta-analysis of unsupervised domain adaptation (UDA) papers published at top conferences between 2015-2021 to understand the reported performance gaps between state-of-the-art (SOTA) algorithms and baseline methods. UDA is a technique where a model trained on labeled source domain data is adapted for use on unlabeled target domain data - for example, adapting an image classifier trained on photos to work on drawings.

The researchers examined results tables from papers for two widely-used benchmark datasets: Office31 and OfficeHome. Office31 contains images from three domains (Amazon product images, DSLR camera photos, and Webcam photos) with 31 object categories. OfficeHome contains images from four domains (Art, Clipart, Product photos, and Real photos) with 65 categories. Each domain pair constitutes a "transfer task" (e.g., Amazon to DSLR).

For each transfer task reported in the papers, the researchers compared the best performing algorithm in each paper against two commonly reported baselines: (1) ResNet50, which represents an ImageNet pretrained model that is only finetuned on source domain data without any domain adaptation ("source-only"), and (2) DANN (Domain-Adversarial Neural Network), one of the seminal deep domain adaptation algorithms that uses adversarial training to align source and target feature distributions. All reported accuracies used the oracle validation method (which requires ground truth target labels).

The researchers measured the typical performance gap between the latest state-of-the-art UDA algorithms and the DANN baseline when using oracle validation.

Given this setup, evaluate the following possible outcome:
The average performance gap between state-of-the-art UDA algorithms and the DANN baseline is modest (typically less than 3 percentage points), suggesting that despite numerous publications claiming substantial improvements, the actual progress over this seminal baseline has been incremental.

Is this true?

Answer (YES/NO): NO